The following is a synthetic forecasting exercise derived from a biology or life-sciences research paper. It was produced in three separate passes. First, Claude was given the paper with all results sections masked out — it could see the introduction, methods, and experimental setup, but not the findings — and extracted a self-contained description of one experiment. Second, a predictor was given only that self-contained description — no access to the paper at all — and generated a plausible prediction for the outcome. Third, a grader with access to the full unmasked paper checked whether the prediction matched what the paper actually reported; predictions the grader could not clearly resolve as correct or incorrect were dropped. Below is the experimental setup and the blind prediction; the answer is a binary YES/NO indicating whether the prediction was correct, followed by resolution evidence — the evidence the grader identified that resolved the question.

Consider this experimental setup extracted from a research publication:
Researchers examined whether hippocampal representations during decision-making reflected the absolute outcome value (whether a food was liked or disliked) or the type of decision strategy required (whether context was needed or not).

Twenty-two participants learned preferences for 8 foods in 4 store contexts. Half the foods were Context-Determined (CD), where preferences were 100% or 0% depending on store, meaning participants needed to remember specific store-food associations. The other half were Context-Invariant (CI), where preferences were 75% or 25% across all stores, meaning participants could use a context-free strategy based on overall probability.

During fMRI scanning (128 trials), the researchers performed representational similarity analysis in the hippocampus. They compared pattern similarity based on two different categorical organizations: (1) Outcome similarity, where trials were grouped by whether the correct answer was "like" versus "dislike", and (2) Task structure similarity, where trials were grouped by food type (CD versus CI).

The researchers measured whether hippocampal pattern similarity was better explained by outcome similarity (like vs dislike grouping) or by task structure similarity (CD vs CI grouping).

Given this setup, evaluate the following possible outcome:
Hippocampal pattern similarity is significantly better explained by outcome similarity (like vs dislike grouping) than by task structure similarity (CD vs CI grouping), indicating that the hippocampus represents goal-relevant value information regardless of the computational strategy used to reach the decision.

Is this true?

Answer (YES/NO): NO